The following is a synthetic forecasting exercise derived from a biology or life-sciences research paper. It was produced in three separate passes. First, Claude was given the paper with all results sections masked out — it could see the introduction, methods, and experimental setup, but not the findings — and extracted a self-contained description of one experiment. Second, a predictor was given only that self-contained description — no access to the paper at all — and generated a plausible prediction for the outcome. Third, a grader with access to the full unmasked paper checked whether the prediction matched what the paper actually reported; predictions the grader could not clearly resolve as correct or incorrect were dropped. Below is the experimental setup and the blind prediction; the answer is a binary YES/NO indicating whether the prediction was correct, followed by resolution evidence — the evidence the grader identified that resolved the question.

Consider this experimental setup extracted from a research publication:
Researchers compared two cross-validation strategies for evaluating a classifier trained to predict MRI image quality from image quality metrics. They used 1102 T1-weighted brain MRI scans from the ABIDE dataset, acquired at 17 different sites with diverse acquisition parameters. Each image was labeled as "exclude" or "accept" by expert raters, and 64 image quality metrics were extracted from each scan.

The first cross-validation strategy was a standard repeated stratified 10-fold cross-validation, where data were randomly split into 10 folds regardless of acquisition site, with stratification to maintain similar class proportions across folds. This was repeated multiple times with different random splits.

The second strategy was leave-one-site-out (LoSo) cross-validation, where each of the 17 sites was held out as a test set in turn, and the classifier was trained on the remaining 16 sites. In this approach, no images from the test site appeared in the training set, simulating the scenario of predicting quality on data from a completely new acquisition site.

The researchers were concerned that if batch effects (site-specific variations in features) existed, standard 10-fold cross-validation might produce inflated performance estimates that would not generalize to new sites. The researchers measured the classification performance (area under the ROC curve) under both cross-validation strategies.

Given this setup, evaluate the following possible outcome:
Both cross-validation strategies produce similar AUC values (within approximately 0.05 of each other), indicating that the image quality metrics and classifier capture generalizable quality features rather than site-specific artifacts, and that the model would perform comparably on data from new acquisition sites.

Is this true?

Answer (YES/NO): NO